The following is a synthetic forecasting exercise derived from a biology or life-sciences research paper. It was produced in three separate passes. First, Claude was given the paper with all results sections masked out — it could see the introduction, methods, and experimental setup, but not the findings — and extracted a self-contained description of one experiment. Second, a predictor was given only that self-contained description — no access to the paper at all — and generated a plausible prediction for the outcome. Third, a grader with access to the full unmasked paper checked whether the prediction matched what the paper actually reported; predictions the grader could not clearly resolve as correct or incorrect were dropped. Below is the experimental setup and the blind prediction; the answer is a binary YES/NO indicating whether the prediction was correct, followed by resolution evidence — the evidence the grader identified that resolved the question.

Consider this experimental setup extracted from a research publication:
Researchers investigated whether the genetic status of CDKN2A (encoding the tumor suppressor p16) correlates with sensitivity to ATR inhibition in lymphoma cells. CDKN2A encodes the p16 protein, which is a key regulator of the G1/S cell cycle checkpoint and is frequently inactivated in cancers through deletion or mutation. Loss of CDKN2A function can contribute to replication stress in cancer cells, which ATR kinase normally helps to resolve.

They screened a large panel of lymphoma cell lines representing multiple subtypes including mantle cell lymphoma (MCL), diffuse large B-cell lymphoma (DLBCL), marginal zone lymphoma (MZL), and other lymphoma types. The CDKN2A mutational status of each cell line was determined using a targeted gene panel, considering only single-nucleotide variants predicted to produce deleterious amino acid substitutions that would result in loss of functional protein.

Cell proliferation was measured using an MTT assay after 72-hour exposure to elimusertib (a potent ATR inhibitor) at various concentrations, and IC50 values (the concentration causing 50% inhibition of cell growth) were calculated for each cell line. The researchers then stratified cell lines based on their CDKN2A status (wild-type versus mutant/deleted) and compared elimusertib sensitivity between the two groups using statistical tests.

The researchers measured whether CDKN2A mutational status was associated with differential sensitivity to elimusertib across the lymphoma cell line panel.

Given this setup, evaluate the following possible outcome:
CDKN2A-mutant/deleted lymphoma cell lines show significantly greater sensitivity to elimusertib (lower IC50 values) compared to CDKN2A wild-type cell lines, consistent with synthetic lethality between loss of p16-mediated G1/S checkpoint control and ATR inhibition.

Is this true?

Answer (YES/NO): YES